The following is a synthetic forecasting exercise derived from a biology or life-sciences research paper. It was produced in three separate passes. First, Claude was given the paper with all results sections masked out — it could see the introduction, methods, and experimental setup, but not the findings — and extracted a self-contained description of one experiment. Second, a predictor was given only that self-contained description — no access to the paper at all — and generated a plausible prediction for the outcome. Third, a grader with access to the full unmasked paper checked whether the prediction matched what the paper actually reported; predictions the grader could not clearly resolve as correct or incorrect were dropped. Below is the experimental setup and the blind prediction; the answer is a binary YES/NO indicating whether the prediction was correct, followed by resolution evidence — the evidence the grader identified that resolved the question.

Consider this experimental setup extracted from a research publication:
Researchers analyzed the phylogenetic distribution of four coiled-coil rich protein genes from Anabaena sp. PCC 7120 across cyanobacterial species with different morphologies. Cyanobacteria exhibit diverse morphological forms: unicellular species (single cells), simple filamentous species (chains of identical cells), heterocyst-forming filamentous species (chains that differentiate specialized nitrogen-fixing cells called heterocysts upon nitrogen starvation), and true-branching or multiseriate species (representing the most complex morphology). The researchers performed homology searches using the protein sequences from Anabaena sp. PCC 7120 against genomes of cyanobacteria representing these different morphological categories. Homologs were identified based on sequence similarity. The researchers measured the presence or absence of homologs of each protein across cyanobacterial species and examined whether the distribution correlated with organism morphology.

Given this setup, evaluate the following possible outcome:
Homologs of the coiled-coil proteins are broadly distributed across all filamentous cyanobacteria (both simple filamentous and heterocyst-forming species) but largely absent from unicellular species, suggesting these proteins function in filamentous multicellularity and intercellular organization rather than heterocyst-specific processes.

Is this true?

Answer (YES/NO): NO